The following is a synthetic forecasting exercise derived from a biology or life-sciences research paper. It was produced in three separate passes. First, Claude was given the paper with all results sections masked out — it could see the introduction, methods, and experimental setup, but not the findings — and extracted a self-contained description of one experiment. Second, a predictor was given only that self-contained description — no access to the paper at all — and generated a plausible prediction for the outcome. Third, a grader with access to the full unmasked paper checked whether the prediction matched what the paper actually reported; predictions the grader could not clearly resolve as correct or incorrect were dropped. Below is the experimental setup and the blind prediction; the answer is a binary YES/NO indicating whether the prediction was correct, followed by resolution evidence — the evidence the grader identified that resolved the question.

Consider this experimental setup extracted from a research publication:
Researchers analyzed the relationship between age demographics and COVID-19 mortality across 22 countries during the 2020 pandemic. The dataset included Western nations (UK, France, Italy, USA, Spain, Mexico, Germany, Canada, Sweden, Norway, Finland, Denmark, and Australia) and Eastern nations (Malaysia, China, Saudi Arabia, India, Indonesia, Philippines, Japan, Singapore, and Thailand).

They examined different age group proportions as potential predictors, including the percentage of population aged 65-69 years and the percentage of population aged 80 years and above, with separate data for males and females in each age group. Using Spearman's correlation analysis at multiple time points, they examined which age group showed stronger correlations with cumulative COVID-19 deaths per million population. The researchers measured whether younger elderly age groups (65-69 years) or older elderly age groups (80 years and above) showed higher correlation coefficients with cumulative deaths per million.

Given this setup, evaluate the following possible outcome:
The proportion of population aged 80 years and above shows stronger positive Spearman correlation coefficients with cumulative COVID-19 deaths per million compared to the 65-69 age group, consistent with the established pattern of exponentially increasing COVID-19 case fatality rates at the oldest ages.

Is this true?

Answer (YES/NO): YES